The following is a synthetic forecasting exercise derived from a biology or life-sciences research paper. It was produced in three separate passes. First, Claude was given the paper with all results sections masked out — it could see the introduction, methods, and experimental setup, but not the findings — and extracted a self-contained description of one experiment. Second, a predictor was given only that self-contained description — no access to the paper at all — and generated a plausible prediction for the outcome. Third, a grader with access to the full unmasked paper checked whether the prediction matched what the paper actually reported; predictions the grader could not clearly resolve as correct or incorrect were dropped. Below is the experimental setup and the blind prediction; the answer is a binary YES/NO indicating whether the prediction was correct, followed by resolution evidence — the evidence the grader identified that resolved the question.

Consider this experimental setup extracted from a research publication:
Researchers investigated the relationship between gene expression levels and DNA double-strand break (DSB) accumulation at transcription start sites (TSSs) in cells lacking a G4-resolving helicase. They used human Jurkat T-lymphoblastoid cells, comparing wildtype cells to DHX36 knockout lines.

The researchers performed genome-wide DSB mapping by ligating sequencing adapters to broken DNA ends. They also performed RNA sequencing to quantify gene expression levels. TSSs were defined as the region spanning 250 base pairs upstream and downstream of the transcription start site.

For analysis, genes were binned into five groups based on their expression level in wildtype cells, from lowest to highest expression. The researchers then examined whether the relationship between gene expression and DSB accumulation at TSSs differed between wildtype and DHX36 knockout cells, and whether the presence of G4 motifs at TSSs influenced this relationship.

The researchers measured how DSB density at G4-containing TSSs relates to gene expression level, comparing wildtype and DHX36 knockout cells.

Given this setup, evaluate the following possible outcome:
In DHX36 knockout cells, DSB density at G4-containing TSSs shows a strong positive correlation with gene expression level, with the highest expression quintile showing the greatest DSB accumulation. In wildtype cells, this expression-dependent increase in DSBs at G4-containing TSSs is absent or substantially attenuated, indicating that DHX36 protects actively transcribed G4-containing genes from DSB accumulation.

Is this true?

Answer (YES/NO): NO